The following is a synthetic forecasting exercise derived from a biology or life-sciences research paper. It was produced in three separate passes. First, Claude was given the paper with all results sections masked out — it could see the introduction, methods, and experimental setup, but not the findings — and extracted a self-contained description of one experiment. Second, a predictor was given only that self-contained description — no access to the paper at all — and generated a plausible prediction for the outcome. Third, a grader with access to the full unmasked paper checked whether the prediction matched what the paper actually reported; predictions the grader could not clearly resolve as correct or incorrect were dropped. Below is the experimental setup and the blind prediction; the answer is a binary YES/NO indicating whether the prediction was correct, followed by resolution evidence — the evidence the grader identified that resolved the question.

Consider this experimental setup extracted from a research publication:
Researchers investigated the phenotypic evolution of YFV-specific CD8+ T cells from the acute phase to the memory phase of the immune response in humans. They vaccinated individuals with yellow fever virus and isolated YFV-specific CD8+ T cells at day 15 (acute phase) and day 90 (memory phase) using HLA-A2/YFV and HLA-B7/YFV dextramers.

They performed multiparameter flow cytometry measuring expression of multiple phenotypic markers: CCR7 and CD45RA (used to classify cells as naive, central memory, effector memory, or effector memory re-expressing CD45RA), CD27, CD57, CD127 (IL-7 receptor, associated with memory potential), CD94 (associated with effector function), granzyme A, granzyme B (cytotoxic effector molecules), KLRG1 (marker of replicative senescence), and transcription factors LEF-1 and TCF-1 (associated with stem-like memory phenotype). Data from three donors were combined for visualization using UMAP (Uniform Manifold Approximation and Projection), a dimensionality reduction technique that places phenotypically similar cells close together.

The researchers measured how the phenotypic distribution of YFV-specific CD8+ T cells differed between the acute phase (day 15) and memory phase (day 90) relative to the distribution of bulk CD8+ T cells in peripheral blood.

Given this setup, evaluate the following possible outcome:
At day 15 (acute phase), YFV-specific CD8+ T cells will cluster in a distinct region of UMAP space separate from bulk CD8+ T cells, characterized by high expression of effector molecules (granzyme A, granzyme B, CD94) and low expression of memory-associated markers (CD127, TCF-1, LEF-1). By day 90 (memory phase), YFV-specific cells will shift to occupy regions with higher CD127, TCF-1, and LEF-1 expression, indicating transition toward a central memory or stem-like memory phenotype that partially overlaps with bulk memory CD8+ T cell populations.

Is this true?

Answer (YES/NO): NO